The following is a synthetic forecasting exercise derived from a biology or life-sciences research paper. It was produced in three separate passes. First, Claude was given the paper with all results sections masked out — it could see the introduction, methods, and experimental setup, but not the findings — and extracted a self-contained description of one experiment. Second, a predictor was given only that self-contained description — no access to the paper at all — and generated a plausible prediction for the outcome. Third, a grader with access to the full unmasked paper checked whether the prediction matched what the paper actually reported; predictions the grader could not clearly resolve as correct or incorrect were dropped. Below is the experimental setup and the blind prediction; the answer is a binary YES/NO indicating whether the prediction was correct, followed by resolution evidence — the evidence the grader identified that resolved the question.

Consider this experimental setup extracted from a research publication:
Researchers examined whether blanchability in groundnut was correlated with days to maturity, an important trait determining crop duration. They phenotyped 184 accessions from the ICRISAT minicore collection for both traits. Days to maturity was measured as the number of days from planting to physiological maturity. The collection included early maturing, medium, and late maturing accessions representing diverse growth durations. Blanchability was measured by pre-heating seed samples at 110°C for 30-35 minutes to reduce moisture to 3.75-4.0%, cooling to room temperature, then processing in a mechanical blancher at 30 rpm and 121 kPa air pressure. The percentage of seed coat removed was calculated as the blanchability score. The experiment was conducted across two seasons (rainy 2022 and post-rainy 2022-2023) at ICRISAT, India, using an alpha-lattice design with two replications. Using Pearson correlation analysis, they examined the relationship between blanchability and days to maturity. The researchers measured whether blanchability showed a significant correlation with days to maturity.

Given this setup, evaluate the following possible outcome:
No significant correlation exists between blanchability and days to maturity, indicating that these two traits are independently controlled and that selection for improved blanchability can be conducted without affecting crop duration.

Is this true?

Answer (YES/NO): NO